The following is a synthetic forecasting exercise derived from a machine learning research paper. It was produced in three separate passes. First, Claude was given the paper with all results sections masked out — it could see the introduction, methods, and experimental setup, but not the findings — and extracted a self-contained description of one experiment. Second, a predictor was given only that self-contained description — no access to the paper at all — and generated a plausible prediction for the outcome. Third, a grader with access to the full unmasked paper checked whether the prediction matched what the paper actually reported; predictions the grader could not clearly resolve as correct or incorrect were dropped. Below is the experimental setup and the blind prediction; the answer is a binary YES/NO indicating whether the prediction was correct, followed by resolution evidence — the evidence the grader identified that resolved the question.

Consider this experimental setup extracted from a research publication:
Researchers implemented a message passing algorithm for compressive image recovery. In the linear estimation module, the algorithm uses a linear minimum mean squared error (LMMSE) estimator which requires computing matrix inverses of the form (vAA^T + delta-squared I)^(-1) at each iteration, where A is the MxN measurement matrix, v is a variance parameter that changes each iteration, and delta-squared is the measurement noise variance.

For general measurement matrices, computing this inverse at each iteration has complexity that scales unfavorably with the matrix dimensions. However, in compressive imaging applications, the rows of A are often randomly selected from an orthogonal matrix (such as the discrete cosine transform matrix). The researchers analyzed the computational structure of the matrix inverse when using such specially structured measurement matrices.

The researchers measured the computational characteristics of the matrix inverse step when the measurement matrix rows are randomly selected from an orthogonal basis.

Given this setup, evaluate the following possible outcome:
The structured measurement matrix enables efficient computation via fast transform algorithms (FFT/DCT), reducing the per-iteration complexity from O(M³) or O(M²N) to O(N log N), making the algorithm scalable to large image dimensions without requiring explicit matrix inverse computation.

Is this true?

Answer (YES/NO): NO